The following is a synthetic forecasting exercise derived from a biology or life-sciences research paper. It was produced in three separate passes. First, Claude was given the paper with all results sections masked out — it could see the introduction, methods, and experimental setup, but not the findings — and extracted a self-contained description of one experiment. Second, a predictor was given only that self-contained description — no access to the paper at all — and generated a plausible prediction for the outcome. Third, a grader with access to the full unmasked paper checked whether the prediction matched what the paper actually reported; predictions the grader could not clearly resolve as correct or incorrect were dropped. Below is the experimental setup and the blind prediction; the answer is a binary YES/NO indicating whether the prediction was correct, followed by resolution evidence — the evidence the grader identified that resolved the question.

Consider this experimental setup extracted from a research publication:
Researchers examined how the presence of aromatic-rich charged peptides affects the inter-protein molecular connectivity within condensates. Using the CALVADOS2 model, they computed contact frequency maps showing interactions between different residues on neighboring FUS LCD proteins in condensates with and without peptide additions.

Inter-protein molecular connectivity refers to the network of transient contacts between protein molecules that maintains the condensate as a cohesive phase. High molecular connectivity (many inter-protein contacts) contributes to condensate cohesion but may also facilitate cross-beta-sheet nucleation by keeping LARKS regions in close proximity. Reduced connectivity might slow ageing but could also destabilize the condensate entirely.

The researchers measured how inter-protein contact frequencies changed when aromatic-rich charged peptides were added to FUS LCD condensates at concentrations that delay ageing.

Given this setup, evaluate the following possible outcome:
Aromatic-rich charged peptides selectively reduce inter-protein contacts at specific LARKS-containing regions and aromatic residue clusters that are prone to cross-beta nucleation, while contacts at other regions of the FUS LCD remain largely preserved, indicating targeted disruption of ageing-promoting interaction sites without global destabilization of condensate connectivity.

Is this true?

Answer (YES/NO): YES